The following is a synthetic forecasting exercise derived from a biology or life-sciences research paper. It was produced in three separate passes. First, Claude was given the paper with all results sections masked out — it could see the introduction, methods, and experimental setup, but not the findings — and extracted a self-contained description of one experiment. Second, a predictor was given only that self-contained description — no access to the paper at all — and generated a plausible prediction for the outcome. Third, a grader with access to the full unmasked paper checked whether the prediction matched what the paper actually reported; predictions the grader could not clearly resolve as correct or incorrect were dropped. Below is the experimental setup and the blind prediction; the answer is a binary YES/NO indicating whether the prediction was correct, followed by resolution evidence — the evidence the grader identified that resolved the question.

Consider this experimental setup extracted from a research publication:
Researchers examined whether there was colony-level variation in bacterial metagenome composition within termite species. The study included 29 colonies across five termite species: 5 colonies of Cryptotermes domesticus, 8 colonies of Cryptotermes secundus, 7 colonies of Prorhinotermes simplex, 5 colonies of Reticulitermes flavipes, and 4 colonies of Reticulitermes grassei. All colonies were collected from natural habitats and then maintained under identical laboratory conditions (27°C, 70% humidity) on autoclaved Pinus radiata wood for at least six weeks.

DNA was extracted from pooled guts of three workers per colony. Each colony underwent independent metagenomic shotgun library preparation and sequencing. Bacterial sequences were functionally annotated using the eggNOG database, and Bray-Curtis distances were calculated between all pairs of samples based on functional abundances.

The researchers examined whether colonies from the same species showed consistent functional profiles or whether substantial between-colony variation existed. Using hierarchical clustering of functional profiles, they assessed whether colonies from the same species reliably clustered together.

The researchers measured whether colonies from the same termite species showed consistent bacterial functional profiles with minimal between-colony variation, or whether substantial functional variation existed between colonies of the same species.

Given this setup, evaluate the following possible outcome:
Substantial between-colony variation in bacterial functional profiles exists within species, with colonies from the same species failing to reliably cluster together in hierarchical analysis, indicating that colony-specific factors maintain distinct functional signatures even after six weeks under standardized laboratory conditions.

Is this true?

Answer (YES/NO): NO